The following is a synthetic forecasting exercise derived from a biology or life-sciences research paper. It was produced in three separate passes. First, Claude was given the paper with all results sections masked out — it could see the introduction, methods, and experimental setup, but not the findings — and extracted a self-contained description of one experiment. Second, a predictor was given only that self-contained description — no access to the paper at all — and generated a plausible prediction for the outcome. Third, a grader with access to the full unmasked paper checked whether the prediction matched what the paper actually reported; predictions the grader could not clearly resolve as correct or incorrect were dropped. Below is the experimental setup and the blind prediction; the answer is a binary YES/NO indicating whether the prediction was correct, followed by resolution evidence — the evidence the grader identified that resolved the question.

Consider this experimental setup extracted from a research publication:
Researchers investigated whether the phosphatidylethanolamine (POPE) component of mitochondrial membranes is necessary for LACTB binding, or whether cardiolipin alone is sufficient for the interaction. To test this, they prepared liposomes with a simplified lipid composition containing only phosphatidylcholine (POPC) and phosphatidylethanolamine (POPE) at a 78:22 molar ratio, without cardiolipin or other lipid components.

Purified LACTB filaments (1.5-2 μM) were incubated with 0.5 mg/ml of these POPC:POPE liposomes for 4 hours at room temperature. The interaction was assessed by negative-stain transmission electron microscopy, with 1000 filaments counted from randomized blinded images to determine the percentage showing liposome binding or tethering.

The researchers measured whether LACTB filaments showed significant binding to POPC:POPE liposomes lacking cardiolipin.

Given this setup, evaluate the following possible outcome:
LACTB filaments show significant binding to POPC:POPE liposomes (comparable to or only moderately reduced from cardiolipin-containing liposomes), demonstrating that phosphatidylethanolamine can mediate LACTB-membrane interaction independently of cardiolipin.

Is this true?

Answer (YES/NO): NO